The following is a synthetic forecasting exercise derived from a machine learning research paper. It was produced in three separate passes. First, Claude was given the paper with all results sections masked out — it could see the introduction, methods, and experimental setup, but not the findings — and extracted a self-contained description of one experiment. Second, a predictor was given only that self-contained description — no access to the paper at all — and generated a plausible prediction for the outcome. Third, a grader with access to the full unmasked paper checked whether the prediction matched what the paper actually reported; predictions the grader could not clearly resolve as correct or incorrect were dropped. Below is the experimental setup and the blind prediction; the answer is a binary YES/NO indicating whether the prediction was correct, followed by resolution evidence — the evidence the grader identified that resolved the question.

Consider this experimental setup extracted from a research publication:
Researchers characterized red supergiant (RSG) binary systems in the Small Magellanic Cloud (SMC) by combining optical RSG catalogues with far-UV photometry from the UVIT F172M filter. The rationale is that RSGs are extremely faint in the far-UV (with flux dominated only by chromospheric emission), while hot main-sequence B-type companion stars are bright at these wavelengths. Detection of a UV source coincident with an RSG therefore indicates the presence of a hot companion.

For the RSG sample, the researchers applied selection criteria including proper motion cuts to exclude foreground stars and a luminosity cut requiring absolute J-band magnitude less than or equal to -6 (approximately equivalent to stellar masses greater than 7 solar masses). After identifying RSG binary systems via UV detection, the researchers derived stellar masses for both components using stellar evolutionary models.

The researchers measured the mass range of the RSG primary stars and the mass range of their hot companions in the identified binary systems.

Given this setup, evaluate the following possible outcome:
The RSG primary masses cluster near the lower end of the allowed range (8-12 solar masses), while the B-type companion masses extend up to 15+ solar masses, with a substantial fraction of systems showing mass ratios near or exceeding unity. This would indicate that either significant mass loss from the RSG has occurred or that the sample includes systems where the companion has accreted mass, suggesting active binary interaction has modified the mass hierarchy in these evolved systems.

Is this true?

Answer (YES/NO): NO